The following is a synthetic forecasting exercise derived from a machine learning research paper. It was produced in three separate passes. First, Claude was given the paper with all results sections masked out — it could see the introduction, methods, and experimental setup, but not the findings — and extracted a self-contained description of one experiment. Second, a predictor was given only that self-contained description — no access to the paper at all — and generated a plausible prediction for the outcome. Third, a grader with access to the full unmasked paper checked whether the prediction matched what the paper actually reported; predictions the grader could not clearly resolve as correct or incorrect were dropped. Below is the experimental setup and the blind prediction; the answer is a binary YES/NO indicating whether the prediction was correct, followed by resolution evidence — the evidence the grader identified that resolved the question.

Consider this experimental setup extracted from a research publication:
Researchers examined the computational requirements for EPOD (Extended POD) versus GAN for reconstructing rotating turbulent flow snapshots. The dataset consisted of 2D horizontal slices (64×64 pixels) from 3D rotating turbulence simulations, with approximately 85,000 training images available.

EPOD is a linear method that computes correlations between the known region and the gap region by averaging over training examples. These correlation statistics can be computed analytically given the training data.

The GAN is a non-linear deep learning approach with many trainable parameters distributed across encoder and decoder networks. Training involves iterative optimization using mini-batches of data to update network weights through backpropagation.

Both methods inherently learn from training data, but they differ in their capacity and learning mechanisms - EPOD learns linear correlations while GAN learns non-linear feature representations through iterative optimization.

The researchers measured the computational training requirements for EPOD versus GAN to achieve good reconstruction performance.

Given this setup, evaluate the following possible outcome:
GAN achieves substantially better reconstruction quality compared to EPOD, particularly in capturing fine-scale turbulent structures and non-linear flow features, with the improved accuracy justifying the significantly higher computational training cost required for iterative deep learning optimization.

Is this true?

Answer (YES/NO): NO